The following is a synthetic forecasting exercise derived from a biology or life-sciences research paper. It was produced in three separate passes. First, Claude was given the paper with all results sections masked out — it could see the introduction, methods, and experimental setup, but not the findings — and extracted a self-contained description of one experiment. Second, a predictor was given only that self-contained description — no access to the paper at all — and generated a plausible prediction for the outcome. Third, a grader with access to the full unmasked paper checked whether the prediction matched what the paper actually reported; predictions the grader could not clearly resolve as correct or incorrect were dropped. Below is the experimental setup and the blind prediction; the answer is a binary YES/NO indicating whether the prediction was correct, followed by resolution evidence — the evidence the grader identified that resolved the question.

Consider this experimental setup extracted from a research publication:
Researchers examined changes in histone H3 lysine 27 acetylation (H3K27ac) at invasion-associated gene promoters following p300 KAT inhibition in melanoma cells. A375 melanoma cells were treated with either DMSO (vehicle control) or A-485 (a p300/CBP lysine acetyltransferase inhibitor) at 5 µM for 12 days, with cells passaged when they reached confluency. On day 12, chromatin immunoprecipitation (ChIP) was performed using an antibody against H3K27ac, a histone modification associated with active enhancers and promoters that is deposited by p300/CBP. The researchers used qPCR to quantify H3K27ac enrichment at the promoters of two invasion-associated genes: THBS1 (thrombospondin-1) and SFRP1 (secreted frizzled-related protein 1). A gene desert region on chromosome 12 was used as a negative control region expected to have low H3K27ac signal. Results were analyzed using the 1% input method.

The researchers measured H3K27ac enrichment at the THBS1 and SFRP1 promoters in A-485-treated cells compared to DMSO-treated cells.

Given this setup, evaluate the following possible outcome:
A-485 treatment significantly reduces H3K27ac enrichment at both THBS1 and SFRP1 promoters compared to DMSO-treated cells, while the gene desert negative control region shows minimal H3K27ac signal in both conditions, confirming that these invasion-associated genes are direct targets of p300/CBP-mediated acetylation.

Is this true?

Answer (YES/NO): YES